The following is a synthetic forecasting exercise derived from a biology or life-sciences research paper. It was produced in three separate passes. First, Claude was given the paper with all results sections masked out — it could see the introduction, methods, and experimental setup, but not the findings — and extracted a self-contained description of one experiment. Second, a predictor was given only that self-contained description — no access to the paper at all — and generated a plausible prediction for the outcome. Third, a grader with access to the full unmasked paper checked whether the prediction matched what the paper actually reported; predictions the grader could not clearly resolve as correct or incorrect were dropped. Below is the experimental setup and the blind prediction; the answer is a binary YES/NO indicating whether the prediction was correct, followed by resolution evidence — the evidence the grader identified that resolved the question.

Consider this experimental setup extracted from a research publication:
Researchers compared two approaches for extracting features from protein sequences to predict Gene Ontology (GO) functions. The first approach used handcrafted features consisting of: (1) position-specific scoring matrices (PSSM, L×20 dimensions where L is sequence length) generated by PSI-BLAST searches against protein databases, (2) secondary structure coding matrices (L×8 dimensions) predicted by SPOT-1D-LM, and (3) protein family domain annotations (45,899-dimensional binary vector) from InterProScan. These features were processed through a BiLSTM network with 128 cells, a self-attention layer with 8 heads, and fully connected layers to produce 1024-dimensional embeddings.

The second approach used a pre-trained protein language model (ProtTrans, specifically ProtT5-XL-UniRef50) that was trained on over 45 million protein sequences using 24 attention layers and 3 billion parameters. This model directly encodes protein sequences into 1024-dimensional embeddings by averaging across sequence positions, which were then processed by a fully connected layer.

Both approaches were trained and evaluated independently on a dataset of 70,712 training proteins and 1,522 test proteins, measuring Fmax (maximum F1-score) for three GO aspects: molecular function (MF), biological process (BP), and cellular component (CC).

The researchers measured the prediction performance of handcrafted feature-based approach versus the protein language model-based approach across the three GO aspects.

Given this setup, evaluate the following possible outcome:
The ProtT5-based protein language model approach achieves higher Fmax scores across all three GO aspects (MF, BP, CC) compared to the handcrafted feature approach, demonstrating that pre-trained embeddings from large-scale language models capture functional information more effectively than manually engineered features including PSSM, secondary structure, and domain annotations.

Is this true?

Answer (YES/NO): NO